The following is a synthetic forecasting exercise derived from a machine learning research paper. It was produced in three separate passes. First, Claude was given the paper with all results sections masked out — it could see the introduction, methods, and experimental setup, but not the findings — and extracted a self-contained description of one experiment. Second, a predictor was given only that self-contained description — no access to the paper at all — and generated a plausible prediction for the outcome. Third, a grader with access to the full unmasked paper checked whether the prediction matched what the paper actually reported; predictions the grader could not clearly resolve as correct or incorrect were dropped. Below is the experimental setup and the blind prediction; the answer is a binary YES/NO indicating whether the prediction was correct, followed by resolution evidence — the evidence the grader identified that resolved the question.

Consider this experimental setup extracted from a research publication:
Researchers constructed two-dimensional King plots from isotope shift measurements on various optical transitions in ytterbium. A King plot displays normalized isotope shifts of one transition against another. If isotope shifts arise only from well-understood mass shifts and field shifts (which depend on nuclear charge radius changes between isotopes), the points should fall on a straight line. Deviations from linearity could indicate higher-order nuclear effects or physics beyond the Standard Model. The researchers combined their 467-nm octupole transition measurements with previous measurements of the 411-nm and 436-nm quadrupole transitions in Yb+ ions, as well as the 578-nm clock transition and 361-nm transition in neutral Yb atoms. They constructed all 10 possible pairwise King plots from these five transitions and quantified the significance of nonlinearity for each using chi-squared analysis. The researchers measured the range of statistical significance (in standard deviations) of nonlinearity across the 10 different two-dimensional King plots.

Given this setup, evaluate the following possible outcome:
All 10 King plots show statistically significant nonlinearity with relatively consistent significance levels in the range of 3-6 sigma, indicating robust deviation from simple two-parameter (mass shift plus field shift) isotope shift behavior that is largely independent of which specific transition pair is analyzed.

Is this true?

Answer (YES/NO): NO